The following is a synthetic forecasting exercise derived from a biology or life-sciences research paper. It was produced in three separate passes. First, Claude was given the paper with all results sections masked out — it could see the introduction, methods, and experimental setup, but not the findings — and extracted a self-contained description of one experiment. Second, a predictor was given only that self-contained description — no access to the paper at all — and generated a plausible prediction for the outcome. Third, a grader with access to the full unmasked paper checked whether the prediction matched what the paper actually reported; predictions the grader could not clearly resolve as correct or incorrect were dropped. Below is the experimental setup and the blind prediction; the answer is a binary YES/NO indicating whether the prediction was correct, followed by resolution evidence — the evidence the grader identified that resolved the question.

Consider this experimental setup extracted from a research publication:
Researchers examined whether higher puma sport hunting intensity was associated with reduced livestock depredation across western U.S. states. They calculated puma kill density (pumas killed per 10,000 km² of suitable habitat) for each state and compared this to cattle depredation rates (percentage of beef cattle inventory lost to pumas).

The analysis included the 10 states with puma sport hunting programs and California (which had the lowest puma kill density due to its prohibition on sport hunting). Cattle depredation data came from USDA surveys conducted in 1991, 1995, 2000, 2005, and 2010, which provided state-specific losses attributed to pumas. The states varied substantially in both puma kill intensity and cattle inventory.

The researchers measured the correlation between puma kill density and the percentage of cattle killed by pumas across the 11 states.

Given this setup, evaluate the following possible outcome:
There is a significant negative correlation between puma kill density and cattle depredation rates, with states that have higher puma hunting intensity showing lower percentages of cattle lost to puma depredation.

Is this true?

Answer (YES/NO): NO